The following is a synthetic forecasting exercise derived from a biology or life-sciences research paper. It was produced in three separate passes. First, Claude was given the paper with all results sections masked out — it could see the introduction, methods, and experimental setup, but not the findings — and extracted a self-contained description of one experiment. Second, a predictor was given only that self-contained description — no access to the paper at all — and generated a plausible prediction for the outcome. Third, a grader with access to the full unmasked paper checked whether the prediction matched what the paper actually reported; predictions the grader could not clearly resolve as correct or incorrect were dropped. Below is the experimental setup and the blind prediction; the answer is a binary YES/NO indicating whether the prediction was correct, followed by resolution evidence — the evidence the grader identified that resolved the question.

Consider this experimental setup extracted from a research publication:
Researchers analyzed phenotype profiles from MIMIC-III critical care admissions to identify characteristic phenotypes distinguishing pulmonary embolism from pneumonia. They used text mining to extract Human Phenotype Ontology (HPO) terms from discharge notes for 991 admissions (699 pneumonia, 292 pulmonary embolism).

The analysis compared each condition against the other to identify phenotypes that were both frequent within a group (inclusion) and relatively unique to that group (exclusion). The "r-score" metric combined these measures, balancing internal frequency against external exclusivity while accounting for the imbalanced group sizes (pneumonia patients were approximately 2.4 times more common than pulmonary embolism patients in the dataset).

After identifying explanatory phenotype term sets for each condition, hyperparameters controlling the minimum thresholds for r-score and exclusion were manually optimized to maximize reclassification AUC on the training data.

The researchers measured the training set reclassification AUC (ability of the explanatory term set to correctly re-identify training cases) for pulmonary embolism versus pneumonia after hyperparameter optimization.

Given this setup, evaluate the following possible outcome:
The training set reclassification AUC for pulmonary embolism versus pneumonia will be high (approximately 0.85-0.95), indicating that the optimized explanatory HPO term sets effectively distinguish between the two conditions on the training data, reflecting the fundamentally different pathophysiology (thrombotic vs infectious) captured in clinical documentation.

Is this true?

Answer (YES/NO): NO